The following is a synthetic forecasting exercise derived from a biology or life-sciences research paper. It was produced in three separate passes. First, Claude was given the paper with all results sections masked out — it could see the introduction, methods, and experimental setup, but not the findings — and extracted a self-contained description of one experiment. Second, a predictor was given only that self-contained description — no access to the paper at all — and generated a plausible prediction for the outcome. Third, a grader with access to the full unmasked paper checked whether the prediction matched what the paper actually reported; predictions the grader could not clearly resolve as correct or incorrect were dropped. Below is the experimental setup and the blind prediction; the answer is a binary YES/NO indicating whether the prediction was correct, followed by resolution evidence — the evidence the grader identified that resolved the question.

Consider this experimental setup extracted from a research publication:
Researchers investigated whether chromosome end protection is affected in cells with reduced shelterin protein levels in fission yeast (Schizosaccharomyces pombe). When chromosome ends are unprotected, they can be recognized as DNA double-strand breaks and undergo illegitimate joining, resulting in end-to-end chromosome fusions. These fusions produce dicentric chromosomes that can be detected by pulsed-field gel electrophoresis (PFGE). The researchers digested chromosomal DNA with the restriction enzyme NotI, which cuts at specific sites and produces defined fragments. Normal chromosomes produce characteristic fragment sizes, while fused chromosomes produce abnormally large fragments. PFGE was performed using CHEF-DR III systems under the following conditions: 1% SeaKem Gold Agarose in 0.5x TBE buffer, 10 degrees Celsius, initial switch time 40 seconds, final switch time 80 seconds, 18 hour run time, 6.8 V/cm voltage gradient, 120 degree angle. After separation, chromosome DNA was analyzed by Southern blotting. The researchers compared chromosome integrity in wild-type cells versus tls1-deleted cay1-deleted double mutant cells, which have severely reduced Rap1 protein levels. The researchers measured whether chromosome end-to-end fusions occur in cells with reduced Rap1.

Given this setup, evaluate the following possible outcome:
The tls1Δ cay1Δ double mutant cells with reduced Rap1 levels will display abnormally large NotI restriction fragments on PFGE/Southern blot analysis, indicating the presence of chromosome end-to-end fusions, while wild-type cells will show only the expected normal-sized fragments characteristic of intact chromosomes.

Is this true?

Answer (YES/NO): NO